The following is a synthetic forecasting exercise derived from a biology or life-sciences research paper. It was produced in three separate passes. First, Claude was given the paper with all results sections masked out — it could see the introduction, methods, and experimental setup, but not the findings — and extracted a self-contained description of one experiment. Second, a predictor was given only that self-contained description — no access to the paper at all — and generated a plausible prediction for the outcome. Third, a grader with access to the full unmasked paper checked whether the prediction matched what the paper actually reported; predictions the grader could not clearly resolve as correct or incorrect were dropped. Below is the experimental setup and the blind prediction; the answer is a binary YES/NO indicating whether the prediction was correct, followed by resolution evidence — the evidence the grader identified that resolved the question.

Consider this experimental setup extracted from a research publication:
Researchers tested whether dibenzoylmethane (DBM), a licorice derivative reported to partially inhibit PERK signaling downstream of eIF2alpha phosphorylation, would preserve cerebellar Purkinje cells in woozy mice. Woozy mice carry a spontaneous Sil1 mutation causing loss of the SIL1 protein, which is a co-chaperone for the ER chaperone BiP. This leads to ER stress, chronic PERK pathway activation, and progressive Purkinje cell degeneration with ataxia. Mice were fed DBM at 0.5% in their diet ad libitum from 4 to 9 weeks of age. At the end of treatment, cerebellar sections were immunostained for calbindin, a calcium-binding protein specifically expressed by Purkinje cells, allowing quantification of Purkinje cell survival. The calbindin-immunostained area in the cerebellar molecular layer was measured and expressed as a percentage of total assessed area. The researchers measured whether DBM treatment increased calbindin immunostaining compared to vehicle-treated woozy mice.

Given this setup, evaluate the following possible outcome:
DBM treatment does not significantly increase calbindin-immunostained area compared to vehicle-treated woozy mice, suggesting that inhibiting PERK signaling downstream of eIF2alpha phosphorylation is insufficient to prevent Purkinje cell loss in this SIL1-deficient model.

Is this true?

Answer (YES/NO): YES